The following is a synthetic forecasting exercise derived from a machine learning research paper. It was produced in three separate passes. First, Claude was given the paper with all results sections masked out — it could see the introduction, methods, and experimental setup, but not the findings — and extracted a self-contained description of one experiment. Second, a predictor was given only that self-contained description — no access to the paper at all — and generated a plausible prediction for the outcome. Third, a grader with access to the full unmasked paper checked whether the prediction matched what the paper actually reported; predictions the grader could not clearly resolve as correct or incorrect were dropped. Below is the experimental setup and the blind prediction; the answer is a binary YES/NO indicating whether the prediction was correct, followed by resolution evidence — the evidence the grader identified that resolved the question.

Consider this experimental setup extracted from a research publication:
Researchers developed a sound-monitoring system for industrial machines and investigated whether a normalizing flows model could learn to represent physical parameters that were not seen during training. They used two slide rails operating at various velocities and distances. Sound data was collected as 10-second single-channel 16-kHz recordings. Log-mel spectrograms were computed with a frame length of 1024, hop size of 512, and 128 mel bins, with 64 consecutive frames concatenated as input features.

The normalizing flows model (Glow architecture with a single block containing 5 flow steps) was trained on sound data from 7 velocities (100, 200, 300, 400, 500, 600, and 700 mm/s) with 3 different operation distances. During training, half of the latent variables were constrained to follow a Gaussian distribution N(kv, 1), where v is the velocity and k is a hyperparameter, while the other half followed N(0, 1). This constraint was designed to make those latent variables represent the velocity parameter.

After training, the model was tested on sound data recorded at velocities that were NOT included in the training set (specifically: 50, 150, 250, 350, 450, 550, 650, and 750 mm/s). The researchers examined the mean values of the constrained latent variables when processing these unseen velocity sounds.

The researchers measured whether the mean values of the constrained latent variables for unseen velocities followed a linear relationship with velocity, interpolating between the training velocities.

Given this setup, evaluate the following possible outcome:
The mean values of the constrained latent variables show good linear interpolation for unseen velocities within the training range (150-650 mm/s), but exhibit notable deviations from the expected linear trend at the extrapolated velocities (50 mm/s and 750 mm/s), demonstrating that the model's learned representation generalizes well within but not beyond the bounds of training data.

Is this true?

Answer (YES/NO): NO